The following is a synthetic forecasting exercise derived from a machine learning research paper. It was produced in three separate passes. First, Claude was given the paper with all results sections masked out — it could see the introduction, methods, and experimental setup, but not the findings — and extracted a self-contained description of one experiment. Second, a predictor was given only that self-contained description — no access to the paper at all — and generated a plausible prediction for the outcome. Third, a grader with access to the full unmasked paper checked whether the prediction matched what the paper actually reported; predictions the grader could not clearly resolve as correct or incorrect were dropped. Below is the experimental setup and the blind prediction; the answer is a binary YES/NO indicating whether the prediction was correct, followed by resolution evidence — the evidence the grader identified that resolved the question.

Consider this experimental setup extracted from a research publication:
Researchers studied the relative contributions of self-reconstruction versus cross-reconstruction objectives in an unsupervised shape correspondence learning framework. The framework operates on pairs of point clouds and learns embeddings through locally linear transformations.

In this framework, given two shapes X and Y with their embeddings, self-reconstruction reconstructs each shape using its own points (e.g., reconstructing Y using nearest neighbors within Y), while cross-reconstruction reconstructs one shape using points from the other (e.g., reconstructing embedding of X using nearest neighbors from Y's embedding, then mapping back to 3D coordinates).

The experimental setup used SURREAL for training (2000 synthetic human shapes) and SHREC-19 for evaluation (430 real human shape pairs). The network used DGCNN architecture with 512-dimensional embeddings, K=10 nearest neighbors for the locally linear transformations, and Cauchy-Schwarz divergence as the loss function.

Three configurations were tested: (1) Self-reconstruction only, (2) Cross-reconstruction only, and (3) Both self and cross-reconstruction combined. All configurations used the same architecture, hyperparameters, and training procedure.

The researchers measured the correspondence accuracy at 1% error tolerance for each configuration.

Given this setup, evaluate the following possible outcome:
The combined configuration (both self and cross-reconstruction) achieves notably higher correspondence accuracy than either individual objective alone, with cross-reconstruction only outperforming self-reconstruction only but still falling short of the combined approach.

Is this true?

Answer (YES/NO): NO